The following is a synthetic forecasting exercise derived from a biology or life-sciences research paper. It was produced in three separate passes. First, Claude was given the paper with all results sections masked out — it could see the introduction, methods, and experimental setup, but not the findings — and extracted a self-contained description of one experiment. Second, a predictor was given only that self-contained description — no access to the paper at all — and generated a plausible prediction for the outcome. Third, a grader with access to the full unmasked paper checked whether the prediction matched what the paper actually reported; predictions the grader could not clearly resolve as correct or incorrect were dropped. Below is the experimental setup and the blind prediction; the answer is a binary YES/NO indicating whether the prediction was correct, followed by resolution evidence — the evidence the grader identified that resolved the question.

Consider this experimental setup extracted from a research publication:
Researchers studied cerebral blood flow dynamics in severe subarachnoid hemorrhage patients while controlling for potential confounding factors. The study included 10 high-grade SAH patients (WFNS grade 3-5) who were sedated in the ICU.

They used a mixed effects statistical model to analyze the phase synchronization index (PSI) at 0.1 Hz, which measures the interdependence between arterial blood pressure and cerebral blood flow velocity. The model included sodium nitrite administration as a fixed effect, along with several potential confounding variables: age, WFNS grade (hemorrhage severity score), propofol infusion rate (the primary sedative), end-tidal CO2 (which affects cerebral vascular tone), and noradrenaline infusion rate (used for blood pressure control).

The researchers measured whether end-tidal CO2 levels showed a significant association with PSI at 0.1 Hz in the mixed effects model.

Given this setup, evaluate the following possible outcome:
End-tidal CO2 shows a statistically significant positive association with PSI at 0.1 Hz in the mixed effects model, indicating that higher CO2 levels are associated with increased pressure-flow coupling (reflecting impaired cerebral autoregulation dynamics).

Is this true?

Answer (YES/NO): NO